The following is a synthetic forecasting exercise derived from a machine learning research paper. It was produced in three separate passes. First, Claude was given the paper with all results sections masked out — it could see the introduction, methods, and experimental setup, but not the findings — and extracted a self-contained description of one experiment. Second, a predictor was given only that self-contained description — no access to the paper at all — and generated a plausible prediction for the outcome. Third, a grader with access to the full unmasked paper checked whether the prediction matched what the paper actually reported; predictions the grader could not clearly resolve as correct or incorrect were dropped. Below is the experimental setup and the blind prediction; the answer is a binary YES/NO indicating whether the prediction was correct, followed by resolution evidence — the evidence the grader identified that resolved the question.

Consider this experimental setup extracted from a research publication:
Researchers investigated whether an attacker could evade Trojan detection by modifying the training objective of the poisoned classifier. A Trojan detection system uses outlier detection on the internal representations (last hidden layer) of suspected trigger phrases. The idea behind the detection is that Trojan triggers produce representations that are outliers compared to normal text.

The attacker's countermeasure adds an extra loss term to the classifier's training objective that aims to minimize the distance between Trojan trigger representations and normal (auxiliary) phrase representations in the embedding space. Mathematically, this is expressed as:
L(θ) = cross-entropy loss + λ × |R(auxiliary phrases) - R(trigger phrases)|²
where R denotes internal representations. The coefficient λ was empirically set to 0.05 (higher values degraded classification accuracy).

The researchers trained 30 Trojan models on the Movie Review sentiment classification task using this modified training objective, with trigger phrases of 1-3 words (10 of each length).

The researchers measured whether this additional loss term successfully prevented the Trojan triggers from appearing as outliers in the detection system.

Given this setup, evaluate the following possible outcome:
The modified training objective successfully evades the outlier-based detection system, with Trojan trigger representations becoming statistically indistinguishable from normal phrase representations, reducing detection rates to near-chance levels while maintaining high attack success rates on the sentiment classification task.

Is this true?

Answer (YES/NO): NO